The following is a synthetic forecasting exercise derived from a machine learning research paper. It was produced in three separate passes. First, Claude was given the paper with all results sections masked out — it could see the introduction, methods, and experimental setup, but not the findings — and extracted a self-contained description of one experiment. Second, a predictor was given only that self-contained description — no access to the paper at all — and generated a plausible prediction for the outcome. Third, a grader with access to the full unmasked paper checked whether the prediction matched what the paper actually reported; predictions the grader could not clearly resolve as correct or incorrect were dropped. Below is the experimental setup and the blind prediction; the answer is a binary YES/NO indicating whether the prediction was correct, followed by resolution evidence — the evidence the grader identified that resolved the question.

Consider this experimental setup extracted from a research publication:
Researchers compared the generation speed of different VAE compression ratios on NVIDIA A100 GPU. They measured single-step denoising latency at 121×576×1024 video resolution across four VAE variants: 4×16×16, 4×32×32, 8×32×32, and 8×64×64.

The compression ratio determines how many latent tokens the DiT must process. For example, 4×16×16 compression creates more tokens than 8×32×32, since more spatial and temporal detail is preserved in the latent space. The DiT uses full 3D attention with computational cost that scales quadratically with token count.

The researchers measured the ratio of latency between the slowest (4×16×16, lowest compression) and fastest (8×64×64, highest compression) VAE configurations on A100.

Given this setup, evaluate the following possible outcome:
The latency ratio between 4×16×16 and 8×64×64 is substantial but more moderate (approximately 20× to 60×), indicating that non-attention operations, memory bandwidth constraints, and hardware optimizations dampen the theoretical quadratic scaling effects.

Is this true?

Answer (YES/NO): NO